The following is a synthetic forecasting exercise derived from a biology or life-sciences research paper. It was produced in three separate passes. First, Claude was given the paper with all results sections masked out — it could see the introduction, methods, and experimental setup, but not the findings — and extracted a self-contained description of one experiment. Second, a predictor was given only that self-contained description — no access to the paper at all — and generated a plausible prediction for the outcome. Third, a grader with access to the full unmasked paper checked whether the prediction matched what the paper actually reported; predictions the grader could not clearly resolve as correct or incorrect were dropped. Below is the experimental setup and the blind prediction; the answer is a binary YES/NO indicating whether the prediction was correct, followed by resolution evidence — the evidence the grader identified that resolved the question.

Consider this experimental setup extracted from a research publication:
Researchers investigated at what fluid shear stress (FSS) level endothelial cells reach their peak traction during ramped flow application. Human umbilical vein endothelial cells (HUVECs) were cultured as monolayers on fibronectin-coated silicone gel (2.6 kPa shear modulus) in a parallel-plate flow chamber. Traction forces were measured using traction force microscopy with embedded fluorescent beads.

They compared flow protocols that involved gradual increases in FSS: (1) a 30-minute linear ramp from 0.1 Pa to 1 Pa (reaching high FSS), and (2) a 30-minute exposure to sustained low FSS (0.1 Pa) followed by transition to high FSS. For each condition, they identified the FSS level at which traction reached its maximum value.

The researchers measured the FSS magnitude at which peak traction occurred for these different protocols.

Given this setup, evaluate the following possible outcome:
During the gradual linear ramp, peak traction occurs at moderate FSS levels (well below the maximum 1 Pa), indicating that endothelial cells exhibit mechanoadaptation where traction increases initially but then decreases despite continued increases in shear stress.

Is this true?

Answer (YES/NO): NO